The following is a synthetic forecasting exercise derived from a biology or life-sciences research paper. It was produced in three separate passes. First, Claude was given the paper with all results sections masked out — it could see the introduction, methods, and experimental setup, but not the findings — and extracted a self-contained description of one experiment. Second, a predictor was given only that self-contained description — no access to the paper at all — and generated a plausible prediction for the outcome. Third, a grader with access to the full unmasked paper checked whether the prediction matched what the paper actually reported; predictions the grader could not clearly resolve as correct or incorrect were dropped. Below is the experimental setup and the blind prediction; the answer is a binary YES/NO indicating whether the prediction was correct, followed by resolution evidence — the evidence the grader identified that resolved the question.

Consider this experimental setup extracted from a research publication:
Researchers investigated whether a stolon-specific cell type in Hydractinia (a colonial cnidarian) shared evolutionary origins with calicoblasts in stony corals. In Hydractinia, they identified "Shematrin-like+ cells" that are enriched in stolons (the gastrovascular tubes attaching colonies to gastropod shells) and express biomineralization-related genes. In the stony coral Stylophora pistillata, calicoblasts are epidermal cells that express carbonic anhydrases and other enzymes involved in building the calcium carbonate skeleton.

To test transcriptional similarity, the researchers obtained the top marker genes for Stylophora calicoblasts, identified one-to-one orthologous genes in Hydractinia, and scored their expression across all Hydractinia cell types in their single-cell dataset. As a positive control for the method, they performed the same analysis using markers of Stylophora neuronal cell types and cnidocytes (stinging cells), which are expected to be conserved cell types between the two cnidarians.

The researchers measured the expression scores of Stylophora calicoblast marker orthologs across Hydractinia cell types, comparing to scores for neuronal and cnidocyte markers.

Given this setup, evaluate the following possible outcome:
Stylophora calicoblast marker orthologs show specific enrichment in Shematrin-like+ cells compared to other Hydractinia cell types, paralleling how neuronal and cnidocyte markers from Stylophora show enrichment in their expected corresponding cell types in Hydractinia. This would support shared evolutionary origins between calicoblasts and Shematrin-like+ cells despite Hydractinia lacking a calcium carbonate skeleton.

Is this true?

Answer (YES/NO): NO